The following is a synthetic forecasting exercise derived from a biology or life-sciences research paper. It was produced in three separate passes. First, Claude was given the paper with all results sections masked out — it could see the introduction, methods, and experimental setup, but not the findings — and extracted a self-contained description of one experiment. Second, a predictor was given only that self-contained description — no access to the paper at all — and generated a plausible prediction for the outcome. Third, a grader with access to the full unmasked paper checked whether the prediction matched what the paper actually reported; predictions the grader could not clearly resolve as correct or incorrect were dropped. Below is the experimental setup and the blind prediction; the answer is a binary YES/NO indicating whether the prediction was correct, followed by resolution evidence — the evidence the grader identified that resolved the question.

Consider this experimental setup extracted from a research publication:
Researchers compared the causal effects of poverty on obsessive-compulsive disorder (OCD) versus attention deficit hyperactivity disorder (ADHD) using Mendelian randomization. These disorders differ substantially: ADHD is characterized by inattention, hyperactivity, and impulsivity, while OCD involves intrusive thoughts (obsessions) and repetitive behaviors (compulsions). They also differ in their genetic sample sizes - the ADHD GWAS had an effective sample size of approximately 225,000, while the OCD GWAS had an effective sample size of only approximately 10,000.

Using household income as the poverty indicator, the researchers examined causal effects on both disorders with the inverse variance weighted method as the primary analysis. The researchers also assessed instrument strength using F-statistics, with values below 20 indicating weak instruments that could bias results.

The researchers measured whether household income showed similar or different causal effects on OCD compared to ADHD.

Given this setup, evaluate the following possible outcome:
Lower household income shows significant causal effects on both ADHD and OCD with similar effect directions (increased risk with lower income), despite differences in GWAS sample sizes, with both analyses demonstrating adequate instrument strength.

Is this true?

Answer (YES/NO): NO